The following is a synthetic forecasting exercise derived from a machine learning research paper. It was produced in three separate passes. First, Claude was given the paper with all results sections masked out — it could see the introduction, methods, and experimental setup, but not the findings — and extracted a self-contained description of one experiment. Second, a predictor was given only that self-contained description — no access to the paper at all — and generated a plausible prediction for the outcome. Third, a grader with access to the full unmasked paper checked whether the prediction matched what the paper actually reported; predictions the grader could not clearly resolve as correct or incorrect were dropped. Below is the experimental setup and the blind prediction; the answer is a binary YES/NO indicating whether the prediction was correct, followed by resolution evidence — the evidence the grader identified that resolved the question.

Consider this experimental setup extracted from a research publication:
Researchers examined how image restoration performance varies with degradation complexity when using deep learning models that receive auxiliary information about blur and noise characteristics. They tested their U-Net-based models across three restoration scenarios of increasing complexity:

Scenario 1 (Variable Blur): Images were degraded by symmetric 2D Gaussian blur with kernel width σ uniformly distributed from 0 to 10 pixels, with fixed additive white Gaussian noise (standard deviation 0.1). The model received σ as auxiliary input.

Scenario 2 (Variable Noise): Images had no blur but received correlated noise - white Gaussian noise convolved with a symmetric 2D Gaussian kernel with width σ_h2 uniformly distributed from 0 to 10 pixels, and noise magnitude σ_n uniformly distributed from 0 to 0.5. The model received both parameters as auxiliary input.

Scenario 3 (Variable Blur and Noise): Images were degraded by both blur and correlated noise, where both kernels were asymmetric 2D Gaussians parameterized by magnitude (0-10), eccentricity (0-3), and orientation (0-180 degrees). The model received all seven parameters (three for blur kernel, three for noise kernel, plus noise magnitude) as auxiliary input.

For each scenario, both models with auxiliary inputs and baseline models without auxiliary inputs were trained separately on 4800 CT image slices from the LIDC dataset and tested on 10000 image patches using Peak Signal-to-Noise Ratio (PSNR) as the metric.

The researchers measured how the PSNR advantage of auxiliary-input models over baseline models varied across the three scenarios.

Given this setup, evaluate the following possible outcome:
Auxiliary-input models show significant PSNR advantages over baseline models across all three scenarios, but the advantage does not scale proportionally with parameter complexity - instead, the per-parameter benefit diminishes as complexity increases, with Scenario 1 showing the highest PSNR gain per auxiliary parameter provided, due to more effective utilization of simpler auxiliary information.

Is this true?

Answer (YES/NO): NO